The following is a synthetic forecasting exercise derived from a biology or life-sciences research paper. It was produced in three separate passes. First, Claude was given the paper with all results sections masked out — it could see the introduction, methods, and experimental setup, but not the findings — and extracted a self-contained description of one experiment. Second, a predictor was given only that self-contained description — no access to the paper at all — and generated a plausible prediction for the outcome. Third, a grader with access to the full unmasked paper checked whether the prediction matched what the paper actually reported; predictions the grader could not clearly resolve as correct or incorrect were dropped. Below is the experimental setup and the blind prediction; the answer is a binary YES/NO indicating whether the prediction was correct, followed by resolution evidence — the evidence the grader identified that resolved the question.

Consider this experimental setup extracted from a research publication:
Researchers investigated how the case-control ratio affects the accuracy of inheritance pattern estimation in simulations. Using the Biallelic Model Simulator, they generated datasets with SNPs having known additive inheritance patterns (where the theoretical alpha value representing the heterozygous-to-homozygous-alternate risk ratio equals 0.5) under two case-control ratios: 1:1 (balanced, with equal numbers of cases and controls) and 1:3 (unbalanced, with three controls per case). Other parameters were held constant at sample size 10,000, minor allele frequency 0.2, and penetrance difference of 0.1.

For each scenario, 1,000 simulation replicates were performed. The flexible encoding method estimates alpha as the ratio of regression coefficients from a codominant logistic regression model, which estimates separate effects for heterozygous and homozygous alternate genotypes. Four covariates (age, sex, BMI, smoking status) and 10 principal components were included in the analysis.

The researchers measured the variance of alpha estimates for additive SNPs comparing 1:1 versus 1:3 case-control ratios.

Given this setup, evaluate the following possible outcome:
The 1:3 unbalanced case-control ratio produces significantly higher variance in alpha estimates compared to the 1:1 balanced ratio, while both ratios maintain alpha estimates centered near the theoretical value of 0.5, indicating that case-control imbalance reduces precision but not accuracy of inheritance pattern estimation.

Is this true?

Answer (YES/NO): NO